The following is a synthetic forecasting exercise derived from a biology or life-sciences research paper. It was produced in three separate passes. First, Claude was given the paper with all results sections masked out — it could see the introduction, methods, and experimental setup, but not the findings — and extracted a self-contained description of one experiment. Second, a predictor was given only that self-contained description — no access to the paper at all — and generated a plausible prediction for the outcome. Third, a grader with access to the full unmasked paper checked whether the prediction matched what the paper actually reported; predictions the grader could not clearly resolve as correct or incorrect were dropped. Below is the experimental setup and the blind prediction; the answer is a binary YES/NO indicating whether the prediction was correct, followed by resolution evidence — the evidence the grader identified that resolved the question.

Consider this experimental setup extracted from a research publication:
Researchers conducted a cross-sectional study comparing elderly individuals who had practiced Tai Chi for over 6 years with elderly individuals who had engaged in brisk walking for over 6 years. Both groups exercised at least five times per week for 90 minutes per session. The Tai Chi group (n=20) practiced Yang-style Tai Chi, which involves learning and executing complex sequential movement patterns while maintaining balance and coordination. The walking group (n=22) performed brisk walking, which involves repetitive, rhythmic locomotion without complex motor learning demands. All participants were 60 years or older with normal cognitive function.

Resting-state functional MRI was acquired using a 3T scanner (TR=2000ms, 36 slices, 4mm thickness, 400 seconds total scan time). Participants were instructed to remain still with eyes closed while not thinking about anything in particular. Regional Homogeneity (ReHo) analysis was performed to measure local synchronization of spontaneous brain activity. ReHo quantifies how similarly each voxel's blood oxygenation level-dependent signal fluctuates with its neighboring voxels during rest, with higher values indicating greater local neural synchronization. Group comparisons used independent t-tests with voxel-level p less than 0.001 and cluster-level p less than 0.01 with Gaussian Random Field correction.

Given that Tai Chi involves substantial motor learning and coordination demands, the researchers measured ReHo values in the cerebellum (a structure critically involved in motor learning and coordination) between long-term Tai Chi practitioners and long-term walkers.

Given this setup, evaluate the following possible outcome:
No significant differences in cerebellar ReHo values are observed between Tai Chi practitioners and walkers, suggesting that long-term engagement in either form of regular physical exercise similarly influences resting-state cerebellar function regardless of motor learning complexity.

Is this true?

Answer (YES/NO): YES